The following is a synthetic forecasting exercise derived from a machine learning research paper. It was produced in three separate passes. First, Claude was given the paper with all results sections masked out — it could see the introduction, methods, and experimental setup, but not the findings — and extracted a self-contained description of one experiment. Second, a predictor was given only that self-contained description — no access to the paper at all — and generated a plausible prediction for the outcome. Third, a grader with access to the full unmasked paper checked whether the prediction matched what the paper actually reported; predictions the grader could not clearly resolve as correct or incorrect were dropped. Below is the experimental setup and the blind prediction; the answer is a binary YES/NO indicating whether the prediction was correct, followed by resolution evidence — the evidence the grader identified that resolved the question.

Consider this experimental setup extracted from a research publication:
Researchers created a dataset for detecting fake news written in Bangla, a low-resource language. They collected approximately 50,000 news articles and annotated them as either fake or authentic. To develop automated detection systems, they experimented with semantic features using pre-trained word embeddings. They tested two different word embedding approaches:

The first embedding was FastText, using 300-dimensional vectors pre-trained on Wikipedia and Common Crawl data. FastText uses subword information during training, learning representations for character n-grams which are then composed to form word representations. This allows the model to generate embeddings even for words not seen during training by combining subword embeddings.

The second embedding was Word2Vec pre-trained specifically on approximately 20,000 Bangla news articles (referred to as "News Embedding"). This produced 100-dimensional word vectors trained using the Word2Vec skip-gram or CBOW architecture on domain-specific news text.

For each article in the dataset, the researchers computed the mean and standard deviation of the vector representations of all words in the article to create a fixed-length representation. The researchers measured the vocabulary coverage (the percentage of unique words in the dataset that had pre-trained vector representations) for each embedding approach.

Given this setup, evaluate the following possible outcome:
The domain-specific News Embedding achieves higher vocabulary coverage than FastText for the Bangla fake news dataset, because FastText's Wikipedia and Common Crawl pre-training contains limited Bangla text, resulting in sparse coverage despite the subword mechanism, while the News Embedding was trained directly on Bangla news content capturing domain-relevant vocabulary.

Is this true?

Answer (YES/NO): NO